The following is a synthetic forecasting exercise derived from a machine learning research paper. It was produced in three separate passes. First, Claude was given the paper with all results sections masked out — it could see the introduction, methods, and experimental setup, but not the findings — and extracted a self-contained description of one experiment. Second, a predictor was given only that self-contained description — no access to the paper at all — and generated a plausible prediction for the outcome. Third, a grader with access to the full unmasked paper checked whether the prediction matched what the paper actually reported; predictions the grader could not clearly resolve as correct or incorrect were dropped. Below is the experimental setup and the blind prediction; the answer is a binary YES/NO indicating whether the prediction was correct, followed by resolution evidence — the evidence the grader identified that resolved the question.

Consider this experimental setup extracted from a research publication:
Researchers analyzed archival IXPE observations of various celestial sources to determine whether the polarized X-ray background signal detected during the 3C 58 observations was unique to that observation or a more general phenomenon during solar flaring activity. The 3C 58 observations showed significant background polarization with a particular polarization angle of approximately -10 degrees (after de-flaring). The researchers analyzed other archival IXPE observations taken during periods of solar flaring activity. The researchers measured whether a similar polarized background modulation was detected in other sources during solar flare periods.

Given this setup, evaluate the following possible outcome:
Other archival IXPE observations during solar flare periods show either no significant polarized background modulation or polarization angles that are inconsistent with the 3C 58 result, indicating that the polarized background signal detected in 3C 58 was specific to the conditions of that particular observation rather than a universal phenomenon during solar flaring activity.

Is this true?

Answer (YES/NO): NO